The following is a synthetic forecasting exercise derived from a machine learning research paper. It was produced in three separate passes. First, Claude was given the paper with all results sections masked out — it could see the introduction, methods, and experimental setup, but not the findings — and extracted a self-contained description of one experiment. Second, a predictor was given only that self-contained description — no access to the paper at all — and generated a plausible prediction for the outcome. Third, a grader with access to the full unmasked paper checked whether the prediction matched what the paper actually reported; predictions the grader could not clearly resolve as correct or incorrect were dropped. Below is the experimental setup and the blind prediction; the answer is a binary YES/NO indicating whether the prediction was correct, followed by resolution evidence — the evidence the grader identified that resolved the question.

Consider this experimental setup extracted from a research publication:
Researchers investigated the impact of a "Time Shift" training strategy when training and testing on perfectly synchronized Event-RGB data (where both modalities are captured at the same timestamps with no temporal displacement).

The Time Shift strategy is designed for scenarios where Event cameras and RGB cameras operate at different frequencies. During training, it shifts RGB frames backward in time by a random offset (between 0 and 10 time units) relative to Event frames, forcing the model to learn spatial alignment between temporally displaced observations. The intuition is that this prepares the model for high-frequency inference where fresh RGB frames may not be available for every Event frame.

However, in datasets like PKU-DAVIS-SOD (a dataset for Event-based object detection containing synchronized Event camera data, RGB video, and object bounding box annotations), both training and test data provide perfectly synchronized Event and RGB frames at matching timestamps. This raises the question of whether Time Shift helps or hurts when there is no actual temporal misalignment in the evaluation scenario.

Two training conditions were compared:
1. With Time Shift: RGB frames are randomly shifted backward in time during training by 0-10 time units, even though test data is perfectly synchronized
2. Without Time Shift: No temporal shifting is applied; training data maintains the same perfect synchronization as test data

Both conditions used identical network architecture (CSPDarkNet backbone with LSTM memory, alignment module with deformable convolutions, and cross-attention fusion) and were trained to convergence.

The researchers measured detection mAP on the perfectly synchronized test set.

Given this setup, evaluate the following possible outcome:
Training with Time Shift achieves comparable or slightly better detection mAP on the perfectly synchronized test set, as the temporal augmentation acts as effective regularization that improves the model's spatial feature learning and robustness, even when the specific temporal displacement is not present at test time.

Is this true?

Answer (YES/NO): NO